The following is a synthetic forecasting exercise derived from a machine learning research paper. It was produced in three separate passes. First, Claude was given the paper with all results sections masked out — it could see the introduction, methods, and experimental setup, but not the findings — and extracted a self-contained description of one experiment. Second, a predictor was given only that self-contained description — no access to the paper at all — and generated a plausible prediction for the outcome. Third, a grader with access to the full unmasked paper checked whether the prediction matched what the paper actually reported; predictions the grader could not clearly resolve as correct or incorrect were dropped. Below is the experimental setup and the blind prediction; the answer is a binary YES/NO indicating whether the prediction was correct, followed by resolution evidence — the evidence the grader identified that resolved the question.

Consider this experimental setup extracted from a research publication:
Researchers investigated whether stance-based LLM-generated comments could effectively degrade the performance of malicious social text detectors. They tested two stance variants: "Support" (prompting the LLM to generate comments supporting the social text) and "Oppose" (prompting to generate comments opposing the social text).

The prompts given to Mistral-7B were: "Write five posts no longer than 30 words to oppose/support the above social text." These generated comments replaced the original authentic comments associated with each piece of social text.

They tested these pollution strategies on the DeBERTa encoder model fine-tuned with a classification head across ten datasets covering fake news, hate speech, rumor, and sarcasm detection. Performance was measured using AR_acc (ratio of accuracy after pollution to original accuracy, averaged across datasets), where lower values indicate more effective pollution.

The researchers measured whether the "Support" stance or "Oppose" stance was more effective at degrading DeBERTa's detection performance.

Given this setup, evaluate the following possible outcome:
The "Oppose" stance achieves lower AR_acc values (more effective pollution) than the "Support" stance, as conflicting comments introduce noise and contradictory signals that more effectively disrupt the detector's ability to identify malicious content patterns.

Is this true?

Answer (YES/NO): YES